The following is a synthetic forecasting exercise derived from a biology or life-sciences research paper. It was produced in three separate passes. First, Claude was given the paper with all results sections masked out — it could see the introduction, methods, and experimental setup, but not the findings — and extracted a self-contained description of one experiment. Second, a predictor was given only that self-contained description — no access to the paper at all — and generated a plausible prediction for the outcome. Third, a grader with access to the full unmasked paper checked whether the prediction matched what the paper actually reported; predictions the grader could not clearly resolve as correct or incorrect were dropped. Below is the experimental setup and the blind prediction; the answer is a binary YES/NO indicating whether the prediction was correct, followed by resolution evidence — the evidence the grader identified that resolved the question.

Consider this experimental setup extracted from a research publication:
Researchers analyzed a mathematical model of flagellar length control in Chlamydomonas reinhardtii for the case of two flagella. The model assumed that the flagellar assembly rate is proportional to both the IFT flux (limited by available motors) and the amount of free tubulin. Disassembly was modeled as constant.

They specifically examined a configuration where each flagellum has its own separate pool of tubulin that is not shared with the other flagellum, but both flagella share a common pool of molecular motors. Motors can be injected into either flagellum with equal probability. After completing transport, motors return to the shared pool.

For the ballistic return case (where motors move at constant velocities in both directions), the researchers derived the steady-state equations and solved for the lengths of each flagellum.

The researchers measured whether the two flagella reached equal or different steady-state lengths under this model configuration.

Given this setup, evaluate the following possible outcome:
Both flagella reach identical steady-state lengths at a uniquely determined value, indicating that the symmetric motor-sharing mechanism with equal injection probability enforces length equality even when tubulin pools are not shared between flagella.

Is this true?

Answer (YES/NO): YES